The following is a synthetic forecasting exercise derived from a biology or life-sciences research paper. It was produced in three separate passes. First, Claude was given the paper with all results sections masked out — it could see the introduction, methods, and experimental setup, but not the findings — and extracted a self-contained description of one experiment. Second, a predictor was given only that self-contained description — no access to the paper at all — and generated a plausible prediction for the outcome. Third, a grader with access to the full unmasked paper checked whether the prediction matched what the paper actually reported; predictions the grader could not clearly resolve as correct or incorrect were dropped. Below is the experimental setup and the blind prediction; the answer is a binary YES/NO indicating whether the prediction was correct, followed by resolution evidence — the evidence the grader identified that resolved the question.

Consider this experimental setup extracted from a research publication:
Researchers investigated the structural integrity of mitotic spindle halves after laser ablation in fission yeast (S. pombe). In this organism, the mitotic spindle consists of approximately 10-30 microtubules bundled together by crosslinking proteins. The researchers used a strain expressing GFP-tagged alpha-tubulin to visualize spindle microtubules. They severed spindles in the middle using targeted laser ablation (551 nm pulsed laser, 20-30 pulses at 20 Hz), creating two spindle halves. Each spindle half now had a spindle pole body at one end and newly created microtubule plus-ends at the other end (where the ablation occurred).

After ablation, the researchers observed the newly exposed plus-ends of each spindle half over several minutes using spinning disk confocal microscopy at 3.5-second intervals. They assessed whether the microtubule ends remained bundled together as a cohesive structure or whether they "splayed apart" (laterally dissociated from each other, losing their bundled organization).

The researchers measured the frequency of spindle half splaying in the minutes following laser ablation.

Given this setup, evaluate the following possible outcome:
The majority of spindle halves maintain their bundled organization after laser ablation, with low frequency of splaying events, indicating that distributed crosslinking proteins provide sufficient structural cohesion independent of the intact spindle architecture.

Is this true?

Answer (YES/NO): YES